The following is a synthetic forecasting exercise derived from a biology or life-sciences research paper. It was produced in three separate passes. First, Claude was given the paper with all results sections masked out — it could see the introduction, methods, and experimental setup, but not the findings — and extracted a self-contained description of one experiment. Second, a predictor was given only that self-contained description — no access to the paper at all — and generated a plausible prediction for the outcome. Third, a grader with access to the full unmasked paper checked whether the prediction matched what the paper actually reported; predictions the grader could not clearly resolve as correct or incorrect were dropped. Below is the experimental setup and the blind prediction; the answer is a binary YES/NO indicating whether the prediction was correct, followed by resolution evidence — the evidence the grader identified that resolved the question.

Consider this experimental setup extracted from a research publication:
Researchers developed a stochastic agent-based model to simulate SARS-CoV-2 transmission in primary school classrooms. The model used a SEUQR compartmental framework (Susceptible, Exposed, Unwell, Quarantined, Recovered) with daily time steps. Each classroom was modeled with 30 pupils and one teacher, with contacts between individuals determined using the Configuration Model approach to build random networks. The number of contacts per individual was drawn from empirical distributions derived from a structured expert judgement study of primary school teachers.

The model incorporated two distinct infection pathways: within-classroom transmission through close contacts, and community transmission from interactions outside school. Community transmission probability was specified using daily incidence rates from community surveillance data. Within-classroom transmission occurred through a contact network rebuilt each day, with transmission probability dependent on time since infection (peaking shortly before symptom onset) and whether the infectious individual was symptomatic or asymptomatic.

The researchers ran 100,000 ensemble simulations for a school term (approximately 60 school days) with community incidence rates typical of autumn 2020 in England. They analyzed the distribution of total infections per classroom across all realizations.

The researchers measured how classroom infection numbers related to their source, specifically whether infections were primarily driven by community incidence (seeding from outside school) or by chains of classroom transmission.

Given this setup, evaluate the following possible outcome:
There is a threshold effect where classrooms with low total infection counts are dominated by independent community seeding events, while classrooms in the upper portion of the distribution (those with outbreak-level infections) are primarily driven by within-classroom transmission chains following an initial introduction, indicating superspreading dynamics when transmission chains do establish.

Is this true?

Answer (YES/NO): YES